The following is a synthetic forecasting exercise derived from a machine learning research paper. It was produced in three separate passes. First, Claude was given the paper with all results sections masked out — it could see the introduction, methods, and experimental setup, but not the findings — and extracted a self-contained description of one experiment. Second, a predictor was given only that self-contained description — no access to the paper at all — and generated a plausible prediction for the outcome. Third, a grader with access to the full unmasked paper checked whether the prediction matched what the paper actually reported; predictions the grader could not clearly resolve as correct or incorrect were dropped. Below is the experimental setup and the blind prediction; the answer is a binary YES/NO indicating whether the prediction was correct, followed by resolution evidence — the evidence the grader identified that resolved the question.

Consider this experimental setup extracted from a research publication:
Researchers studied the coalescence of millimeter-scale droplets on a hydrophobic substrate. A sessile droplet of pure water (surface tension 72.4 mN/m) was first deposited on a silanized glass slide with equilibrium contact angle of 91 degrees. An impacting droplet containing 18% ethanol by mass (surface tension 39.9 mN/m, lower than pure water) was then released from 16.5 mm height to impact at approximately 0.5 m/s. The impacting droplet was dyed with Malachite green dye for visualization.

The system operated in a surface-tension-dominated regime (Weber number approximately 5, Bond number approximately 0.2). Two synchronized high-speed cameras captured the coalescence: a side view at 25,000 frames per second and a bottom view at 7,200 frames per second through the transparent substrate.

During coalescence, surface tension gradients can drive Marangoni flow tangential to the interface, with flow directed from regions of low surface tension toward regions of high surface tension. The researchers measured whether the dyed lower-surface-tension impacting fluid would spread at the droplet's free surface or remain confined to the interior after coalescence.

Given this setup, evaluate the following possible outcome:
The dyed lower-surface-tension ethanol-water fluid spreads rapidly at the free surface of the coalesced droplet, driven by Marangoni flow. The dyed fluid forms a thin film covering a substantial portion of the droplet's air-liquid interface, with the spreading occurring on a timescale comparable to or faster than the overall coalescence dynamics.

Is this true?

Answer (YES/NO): YES